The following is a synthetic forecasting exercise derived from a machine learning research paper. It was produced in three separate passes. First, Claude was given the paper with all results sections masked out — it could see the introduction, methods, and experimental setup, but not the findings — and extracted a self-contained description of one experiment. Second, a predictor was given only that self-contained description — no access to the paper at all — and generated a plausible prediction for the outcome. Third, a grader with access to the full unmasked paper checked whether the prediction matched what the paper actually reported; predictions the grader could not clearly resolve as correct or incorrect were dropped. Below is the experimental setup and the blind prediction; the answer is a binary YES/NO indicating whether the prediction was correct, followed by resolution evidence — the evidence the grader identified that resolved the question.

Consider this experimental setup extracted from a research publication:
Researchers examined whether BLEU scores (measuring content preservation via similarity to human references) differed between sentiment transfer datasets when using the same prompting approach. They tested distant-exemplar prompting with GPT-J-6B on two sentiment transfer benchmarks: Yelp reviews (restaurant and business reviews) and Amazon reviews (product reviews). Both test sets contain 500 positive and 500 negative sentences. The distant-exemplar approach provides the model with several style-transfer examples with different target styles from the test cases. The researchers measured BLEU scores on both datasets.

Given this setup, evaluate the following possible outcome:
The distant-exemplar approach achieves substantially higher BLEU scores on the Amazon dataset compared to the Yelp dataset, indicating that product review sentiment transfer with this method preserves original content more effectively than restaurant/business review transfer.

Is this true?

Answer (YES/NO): NO